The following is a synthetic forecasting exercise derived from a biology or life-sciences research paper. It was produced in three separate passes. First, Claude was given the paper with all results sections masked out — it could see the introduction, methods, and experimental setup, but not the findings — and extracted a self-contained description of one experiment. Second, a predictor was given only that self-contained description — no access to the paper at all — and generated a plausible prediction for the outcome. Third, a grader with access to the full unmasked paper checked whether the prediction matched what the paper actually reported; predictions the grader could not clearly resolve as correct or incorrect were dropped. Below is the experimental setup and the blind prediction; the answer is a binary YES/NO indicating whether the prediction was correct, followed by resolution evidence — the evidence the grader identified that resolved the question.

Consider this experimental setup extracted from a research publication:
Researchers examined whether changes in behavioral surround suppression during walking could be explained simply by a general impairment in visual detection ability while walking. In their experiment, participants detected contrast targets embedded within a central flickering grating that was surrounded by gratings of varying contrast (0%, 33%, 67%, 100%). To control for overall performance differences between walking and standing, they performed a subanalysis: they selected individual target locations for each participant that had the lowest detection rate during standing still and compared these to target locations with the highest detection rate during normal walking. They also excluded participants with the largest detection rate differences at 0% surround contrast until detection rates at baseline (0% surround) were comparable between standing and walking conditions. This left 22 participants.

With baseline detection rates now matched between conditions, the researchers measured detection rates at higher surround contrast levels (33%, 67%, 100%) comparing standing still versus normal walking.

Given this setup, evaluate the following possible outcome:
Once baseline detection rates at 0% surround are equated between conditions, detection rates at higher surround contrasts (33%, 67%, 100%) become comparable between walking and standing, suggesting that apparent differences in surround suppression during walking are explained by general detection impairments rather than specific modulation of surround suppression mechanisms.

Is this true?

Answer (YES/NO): NO